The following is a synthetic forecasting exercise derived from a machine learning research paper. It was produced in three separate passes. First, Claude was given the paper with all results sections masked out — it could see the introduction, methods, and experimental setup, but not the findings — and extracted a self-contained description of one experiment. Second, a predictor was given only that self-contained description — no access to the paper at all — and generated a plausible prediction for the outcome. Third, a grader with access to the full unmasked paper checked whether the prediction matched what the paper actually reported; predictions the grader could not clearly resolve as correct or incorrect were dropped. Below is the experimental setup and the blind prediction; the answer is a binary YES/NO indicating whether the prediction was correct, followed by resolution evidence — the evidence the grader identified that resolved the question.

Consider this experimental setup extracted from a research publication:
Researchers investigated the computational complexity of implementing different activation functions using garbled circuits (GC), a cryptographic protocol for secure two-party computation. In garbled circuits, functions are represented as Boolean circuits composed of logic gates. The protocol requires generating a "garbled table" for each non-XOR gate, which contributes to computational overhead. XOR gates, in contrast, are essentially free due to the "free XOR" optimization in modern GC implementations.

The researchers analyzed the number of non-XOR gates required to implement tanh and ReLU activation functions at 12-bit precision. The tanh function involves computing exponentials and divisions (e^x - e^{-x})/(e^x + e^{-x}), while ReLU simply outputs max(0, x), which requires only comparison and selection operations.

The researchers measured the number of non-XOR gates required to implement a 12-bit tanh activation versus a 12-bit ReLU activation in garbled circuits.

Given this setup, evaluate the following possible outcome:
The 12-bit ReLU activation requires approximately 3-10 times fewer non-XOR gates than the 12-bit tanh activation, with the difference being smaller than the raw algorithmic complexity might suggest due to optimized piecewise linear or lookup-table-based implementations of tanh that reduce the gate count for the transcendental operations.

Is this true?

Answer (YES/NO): NO